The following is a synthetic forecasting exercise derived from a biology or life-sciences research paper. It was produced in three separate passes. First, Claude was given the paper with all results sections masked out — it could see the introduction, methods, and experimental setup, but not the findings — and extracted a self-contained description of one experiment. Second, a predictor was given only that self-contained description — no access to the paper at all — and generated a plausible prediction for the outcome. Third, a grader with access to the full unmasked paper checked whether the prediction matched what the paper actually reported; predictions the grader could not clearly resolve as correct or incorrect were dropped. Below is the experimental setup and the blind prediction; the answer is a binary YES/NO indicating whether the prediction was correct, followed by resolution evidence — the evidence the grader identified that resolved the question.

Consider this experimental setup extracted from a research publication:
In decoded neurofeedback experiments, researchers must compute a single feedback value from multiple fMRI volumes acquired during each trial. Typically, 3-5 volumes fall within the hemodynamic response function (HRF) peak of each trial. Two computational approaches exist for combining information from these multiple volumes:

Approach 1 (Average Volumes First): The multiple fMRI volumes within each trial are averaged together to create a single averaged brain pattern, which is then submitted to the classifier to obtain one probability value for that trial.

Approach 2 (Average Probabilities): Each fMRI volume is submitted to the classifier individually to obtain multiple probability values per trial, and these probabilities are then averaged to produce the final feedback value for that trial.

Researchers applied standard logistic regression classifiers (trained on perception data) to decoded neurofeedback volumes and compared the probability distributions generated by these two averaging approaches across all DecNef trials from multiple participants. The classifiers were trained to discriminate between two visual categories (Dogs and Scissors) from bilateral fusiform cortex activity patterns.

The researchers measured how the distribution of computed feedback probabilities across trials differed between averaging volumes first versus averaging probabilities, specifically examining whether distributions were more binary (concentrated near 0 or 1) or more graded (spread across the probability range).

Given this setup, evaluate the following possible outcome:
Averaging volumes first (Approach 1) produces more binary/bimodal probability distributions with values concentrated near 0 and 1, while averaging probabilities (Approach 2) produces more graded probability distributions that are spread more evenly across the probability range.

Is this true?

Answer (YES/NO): YES